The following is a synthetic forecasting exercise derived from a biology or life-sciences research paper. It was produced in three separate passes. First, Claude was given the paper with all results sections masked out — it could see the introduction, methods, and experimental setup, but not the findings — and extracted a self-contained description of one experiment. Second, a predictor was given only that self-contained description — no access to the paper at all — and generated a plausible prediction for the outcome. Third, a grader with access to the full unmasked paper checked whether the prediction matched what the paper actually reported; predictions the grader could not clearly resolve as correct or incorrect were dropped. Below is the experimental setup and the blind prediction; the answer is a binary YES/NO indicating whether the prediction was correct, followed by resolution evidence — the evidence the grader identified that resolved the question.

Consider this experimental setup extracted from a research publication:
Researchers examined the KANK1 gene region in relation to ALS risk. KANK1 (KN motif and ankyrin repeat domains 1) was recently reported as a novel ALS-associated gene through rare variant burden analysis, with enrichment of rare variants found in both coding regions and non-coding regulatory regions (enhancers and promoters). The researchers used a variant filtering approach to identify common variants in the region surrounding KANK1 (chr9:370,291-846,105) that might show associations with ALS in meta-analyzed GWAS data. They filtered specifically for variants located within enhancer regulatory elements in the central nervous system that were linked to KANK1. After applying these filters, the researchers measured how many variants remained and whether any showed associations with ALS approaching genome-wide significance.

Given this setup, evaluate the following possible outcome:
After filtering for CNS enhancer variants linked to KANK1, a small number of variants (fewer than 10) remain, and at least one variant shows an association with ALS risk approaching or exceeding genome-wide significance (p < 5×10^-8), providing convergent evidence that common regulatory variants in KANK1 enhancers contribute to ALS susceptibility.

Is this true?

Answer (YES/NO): NO